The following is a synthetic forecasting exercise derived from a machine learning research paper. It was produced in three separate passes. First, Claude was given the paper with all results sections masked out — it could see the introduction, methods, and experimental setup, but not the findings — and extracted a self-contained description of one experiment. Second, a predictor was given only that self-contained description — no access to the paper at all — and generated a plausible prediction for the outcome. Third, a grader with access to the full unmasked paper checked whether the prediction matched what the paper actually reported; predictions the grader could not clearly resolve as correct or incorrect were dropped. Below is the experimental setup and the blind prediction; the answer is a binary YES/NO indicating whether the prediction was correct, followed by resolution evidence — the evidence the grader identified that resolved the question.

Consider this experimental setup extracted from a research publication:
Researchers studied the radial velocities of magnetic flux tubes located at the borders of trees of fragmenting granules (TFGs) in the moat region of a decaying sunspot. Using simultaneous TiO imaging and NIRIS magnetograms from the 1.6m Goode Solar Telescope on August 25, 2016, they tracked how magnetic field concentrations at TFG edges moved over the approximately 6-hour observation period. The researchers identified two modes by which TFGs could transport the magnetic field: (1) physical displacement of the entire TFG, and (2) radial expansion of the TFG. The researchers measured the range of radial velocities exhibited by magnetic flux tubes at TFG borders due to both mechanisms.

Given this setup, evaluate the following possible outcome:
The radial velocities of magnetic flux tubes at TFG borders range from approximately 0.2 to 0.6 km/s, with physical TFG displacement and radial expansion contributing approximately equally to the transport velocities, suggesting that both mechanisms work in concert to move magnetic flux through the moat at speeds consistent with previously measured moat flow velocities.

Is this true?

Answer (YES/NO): NO